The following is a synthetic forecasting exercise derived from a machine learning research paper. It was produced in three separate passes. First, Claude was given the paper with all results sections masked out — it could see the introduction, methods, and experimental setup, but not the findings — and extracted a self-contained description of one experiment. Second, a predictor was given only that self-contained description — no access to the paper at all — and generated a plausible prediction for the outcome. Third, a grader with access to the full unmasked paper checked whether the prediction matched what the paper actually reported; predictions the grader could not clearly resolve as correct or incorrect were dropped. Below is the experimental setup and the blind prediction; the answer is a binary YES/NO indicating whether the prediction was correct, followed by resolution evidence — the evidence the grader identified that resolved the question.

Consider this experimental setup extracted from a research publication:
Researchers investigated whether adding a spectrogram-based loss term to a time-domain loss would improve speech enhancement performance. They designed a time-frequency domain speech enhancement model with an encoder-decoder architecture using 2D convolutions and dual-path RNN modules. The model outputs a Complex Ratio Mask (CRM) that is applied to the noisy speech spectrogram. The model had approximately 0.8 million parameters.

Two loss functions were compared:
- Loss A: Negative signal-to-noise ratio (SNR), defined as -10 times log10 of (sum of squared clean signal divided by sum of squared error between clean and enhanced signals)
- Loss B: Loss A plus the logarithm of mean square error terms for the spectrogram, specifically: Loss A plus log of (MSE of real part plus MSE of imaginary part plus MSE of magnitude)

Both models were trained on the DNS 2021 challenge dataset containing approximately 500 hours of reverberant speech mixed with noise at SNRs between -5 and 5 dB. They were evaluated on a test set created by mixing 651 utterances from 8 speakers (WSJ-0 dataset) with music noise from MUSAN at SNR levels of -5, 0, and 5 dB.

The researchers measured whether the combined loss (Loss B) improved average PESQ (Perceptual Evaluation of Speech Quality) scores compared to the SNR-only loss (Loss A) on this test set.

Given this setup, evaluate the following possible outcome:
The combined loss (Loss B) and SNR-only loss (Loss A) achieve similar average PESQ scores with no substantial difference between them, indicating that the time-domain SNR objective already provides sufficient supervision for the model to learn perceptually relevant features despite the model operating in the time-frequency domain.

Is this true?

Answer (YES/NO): NO